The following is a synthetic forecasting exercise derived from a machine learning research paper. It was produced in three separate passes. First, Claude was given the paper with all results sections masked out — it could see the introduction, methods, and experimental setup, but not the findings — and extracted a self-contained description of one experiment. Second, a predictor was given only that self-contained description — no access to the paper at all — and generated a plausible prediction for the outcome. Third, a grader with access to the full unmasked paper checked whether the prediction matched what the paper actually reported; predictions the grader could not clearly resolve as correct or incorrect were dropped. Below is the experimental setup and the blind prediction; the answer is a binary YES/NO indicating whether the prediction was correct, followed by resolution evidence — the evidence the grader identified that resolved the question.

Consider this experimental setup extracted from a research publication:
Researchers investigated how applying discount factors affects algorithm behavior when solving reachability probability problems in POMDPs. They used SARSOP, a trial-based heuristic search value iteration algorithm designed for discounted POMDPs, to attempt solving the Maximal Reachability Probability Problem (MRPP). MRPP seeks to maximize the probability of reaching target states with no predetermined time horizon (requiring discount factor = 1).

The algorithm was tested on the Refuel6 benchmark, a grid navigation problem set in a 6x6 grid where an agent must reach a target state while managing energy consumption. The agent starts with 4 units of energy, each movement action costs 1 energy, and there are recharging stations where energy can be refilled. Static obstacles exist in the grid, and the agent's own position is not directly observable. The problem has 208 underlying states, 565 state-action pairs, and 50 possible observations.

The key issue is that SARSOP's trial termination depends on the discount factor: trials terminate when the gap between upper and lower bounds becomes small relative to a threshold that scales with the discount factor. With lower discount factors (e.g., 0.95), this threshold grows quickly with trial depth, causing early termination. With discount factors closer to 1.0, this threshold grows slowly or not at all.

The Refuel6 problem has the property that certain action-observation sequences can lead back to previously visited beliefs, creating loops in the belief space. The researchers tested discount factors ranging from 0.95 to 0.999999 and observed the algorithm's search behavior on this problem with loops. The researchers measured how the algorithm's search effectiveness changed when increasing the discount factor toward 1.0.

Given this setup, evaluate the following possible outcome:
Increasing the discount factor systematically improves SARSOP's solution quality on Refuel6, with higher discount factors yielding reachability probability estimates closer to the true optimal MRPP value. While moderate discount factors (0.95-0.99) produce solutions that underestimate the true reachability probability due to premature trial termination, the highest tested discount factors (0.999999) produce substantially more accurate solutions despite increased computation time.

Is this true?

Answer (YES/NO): NO